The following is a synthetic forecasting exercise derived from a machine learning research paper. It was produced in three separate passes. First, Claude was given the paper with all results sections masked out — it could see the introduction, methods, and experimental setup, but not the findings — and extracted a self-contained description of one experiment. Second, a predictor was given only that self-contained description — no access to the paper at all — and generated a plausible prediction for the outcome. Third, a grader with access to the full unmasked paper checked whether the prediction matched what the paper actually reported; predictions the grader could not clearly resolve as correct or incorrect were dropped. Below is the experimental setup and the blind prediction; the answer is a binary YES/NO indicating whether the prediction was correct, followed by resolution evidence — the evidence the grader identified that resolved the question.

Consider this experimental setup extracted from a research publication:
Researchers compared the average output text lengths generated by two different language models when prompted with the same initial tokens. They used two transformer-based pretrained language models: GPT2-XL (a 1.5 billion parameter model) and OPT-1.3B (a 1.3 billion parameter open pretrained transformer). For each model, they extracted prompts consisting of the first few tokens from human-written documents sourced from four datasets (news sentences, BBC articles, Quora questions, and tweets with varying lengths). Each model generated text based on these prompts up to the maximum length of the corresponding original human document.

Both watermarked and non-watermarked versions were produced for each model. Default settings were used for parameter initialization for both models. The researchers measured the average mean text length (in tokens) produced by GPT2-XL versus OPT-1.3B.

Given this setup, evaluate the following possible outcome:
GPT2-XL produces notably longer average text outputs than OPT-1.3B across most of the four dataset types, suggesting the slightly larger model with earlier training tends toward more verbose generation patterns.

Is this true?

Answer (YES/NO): NO